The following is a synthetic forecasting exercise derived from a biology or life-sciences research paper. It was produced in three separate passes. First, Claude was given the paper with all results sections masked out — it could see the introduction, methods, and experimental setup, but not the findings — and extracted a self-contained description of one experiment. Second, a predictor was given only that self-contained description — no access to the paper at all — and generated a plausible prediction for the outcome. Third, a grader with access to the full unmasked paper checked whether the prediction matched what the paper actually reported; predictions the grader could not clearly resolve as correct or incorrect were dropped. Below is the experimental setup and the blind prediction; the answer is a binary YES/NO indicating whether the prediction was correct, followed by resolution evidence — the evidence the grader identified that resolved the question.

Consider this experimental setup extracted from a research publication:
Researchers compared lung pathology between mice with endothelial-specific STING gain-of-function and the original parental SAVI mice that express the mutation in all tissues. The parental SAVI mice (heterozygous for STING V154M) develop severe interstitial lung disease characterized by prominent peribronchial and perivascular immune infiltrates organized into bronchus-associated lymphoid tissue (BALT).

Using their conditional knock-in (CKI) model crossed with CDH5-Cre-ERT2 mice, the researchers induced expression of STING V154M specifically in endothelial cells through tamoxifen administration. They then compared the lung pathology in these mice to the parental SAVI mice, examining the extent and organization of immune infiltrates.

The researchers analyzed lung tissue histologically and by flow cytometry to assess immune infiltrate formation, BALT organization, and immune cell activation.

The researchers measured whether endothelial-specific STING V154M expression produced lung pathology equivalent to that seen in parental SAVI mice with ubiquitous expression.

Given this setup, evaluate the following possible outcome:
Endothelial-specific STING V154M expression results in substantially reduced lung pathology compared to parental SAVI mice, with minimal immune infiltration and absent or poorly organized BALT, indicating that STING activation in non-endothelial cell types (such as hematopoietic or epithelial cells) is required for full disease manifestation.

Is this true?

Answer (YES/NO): NO